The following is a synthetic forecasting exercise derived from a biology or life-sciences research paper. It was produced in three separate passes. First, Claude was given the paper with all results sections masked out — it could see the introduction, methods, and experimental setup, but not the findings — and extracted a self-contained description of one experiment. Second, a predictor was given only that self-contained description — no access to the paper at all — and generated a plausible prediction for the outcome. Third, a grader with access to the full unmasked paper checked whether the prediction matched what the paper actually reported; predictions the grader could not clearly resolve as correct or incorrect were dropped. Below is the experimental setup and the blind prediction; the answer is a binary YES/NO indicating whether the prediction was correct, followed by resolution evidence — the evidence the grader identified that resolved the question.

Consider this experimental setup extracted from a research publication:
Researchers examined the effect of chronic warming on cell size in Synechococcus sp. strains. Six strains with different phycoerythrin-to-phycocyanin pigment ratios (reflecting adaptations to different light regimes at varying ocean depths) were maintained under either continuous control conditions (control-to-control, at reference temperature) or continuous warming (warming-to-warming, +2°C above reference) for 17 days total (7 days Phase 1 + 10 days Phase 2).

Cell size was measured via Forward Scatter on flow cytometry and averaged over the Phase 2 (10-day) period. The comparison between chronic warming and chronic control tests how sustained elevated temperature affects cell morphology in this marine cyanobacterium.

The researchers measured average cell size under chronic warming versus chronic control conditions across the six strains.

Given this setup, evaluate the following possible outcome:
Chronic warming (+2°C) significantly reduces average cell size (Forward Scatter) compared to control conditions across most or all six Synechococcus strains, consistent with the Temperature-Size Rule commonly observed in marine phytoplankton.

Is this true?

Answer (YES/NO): NO